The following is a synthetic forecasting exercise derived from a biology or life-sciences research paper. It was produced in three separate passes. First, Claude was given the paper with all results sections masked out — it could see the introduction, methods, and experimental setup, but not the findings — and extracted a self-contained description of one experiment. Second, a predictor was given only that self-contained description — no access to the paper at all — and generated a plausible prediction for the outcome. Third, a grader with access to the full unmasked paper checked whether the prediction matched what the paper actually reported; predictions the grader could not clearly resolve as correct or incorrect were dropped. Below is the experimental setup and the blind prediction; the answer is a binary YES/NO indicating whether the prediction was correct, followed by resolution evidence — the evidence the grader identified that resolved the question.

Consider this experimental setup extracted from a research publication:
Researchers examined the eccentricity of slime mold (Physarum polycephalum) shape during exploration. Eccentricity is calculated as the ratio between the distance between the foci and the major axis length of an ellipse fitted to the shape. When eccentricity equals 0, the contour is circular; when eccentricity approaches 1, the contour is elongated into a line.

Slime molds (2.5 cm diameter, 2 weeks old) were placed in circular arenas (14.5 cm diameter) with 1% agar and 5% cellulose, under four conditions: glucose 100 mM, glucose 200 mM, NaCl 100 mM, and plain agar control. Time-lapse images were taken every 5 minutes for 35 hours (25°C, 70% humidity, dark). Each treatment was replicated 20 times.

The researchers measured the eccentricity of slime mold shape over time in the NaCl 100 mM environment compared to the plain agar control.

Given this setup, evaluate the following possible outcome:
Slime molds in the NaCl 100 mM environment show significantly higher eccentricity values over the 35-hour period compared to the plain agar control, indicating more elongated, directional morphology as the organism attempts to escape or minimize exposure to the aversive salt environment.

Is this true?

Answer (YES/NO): NO